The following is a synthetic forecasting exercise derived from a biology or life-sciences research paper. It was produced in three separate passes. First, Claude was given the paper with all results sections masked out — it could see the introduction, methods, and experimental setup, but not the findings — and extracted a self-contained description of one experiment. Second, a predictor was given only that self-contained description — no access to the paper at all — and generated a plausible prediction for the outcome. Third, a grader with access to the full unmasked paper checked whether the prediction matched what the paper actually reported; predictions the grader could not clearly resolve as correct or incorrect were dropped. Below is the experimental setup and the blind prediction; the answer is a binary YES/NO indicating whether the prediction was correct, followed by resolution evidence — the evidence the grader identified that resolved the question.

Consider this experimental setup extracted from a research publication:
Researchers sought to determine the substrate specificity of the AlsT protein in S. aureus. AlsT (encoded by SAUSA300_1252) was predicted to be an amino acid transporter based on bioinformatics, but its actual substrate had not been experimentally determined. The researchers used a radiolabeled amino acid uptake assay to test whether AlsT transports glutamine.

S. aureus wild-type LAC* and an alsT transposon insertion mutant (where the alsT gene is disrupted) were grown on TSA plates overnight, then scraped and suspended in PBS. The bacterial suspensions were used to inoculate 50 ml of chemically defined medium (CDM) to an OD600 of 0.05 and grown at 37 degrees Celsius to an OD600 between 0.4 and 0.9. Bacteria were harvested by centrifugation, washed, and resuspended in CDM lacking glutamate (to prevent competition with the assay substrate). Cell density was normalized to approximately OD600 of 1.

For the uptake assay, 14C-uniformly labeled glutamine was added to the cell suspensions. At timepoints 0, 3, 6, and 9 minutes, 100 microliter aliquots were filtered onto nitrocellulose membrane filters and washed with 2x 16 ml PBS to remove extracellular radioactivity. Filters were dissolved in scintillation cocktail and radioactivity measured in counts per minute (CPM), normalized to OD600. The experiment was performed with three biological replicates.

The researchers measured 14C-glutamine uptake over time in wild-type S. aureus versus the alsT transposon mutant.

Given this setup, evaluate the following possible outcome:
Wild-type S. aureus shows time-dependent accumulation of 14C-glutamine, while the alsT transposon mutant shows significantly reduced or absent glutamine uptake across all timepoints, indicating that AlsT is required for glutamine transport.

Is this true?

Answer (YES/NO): YES